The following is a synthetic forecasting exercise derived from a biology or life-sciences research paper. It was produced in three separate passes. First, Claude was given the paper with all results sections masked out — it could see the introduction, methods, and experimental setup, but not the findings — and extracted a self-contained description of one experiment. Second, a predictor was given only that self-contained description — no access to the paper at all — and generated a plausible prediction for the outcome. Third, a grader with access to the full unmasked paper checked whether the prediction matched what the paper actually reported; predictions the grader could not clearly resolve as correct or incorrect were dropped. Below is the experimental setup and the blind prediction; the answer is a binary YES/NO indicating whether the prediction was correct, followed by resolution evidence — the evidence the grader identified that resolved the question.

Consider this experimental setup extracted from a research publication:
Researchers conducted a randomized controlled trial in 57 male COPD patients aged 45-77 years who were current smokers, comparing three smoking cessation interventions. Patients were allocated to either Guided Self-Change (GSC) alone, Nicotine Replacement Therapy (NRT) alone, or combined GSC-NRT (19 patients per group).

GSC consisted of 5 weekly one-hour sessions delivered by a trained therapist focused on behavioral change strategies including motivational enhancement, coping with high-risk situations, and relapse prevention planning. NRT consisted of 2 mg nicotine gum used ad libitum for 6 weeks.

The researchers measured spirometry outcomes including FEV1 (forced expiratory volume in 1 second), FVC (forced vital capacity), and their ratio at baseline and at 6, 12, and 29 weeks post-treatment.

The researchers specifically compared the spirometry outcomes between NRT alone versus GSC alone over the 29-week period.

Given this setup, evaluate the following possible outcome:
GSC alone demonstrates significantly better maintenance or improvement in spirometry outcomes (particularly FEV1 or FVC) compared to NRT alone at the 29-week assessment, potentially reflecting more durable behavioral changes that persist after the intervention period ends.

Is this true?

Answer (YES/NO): YES